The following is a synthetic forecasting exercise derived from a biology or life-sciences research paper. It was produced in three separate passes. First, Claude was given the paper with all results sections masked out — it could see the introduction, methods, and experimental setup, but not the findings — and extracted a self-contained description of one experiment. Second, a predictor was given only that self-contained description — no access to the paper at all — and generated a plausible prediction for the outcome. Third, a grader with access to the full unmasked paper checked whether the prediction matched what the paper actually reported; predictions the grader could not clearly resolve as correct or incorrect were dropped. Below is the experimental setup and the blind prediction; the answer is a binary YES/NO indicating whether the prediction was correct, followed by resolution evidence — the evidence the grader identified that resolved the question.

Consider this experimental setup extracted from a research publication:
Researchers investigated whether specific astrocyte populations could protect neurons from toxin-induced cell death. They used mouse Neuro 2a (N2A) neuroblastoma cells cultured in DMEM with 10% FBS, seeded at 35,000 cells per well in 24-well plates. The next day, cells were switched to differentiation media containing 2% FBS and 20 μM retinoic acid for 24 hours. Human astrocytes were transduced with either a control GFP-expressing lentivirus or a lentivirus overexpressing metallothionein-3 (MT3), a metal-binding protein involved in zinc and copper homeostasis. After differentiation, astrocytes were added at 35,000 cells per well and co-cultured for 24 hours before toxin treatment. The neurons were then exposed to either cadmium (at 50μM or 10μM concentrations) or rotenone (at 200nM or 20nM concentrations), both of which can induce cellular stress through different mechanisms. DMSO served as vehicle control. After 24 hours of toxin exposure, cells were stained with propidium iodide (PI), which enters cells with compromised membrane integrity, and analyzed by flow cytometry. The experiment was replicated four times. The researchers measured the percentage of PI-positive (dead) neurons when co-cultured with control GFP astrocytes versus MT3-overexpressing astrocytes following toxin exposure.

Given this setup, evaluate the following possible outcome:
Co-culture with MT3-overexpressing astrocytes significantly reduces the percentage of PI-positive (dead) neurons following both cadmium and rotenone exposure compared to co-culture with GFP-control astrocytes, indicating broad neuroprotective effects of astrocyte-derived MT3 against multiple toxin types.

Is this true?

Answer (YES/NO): NO